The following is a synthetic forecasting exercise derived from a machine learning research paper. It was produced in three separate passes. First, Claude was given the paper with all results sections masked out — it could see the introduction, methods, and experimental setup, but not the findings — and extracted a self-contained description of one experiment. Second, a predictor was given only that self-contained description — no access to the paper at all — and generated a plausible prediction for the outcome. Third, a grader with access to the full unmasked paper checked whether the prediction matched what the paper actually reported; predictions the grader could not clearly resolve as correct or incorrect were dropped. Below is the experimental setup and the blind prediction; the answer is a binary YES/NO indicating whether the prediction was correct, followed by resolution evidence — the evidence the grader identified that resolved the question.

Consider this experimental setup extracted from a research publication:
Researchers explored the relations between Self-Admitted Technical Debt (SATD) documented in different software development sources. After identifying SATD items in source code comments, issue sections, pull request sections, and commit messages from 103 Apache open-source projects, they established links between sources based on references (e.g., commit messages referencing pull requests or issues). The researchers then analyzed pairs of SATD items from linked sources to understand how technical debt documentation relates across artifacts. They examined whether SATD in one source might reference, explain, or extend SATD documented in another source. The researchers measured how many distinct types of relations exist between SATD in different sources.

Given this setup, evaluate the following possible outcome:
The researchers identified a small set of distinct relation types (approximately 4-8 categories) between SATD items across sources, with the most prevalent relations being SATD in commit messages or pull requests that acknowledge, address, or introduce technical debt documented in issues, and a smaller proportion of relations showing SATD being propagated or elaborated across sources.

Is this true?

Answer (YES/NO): NO